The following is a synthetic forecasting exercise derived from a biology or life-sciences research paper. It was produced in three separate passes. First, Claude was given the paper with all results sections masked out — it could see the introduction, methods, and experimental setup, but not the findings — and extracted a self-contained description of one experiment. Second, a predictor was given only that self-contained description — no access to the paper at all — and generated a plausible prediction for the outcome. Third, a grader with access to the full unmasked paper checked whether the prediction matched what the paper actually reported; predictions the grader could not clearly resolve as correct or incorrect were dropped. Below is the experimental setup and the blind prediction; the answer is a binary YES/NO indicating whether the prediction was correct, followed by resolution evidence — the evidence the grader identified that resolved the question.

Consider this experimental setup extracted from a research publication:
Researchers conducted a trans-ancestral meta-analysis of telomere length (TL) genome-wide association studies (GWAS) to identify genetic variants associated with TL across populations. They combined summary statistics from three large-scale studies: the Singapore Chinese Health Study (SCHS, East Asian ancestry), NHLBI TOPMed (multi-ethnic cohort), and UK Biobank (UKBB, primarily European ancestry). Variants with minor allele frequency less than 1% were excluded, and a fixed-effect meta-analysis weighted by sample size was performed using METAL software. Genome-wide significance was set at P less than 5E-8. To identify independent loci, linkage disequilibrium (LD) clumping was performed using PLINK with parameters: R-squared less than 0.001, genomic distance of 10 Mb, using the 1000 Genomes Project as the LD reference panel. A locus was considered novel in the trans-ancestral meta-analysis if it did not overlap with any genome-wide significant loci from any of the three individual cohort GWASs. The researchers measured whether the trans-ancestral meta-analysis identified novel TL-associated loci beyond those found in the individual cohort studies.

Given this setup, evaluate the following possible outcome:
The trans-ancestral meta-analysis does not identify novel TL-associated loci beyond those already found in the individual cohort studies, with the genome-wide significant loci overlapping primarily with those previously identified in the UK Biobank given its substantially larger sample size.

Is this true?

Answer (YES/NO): NO